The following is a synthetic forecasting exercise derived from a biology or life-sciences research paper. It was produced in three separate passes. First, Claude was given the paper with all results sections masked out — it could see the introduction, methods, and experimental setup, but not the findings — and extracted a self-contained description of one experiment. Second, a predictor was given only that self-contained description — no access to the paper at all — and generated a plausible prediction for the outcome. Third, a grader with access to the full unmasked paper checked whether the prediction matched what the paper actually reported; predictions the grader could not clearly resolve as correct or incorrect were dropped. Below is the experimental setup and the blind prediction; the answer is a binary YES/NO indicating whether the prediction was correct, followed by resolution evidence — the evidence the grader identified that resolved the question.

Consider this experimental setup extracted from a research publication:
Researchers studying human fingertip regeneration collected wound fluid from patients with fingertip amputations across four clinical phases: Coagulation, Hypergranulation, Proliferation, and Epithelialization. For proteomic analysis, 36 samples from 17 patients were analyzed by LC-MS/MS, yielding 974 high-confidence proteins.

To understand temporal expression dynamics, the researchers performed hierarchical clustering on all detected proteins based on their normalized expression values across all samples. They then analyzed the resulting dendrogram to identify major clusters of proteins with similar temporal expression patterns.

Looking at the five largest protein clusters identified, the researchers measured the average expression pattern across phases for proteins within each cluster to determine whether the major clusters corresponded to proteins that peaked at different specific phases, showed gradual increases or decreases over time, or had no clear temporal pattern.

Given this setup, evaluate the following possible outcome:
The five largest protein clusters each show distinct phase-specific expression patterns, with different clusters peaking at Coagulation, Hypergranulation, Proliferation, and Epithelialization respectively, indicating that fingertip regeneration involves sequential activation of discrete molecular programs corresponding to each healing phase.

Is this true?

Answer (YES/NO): NO